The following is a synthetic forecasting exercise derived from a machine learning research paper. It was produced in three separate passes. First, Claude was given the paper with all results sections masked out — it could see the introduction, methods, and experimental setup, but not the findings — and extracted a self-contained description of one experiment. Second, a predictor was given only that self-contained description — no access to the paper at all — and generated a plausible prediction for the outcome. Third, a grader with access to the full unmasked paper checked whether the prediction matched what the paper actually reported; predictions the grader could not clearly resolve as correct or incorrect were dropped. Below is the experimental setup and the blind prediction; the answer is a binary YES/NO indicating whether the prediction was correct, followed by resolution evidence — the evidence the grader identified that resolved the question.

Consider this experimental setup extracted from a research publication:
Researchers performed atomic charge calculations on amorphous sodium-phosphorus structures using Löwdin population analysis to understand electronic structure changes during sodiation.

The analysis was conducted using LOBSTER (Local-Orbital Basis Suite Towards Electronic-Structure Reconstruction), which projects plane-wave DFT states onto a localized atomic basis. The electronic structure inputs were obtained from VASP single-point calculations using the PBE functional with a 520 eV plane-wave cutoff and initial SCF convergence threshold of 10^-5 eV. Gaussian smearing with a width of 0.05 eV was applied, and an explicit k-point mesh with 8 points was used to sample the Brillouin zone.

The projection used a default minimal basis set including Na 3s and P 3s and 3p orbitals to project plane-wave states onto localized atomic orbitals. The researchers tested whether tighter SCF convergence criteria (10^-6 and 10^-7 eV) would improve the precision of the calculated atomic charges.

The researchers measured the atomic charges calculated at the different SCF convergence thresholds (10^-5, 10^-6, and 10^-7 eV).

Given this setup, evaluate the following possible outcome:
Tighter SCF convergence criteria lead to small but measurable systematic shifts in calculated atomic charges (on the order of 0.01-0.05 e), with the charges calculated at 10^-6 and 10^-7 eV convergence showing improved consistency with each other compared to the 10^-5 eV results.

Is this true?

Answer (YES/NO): NO